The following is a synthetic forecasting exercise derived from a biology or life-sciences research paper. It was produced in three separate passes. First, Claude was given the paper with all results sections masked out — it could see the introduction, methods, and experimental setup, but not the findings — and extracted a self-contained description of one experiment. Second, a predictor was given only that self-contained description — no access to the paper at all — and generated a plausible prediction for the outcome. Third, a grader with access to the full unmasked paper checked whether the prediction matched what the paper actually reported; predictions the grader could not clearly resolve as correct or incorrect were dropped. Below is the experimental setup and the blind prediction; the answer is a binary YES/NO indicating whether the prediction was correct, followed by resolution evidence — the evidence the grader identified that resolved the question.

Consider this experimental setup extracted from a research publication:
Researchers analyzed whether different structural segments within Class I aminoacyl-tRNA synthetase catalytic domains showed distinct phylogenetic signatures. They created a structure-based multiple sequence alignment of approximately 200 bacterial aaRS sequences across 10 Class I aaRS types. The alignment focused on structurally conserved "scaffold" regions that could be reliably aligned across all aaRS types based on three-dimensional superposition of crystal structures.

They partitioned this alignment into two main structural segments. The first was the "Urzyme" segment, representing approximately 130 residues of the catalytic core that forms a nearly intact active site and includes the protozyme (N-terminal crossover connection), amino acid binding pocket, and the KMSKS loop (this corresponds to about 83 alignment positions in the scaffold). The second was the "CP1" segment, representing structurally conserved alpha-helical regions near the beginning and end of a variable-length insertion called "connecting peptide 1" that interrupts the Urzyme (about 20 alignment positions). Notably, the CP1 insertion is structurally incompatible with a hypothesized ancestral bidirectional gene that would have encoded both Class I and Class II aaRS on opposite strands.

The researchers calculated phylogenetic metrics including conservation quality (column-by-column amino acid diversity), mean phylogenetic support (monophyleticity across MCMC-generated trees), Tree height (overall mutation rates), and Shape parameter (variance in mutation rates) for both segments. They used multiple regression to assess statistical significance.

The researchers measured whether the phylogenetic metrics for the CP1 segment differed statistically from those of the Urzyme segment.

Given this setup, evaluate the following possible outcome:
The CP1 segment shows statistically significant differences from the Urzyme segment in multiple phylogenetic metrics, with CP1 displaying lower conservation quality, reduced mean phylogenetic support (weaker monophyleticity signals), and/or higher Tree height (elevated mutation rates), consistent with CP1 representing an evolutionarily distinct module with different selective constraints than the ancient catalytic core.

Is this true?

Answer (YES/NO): NO